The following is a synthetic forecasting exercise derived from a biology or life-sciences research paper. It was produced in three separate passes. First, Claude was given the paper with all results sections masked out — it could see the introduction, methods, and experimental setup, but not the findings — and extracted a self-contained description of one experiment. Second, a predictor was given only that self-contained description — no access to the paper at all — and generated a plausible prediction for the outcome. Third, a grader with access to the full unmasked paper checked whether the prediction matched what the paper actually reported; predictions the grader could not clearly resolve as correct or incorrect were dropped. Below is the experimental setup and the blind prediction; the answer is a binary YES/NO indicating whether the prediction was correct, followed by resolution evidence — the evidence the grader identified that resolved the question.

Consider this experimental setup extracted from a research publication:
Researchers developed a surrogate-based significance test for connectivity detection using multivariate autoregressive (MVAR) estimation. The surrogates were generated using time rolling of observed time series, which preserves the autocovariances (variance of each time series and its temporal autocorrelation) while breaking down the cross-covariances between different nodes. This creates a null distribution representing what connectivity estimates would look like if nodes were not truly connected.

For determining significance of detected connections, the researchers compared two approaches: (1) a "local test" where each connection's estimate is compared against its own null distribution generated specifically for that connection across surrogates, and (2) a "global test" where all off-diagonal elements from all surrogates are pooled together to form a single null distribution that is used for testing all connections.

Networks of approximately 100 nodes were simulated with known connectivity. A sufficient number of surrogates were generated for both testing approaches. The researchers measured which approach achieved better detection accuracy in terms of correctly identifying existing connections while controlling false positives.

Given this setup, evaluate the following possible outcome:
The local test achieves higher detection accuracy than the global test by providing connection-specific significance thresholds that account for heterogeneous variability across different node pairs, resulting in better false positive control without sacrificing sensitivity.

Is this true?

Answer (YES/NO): NO